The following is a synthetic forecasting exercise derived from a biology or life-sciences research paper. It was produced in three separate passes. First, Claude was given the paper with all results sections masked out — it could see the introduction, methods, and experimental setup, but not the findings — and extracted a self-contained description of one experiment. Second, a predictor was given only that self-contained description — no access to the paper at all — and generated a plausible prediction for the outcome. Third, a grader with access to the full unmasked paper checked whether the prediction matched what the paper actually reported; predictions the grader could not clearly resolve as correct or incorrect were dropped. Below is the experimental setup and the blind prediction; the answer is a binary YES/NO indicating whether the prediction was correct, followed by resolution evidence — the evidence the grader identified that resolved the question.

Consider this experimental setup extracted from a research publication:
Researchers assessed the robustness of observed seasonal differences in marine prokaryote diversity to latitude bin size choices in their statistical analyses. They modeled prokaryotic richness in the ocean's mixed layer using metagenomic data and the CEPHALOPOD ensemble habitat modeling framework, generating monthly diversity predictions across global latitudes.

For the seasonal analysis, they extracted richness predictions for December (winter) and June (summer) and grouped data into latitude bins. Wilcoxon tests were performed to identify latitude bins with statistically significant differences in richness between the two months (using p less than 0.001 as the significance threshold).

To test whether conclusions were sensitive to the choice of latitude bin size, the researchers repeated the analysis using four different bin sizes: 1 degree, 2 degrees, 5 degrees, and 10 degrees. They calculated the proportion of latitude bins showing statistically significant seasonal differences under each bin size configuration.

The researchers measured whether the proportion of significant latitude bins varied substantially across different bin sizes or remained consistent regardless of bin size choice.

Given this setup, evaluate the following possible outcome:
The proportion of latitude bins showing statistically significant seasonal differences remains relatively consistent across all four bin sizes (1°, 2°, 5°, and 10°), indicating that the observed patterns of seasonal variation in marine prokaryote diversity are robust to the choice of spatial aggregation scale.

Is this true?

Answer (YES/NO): YES